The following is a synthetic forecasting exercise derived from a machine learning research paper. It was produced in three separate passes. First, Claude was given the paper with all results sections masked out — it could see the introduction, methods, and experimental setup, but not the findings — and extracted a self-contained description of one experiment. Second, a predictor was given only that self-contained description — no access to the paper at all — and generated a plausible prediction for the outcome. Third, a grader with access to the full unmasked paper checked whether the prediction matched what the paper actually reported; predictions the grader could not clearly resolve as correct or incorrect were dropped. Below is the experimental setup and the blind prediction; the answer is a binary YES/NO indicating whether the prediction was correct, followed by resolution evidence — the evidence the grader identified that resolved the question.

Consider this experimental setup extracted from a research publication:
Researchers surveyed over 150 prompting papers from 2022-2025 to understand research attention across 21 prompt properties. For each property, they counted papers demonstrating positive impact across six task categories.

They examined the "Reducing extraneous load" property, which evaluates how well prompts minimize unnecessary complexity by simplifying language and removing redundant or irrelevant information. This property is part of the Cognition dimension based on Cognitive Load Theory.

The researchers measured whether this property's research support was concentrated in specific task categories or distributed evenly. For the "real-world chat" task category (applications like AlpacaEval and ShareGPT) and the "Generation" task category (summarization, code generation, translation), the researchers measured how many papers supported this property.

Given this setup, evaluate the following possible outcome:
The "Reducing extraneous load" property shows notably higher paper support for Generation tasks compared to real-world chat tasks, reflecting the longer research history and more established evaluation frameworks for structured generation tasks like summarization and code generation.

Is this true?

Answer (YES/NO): NO